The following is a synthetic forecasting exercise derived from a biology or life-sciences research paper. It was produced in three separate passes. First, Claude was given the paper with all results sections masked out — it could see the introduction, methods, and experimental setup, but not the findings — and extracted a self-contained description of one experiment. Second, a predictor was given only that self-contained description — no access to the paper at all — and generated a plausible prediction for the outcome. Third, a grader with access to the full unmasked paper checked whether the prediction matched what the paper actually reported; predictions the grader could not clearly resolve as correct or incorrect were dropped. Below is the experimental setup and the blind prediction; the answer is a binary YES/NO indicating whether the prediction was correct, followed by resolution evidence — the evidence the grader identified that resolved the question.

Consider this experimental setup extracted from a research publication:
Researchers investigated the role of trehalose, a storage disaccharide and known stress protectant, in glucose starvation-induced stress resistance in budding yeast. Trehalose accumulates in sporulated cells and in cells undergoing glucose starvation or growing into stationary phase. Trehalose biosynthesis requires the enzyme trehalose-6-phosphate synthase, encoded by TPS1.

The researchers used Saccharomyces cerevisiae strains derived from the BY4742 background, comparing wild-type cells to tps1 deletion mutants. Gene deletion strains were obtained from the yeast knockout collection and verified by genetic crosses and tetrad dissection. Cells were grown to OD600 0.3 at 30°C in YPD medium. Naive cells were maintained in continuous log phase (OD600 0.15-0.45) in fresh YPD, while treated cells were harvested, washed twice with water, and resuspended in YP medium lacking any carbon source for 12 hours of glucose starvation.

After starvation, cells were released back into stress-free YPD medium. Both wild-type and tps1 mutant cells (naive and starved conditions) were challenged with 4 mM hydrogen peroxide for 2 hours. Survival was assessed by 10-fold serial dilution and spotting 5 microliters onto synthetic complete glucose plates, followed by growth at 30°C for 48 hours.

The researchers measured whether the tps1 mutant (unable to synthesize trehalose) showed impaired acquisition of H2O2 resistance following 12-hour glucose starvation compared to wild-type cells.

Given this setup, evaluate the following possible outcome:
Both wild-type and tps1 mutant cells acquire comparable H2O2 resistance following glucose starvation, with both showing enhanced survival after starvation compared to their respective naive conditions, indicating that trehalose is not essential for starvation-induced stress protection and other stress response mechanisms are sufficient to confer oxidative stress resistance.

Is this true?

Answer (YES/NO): YES